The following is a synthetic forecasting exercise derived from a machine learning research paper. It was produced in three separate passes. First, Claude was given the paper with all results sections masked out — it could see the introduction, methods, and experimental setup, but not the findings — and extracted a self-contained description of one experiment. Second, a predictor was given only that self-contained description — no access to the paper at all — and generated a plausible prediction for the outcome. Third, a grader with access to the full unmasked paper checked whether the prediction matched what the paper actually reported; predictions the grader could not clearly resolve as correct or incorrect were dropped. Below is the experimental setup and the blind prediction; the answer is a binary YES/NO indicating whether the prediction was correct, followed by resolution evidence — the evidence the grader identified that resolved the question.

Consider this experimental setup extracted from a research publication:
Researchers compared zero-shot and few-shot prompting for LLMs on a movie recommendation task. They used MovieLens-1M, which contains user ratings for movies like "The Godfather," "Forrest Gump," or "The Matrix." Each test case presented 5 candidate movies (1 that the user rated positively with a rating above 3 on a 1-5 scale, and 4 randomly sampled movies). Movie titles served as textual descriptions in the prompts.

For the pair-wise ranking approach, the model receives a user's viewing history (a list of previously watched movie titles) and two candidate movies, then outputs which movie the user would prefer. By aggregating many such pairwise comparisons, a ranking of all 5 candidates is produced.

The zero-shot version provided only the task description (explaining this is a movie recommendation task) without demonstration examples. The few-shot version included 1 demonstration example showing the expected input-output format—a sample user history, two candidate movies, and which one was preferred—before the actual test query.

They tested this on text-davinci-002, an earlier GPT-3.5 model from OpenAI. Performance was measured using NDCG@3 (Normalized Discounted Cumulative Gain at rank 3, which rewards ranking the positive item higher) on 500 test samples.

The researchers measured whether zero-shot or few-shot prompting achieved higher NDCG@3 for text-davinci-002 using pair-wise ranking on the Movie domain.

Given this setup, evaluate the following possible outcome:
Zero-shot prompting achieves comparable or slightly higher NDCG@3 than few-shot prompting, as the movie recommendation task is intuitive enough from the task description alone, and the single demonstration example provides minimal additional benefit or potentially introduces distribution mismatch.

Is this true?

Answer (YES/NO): NO